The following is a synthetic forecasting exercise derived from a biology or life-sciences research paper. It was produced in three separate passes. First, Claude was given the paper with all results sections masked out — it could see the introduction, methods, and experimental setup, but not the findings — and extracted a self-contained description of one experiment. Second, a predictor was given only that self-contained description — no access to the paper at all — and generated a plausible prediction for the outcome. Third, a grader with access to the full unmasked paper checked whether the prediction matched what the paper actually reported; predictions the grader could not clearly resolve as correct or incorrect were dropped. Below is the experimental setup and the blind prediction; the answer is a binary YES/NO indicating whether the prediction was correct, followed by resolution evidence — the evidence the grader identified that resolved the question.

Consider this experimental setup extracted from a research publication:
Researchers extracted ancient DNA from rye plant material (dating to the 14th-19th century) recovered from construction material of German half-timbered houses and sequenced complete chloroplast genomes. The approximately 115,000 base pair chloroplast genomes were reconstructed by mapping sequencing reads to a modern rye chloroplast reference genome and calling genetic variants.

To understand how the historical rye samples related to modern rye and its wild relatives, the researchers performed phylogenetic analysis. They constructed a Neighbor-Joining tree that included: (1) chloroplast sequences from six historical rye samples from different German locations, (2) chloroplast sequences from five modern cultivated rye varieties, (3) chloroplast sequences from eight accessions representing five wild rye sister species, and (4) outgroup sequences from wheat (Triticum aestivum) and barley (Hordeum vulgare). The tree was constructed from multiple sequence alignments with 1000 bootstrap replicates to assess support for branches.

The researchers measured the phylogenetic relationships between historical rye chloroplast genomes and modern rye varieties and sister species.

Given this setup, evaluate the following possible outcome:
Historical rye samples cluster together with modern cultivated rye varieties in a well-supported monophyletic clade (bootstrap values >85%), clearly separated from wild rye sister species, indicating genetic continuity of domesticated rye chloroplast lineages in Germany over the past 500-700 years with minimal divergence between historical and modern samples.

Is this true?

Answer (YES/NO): NO